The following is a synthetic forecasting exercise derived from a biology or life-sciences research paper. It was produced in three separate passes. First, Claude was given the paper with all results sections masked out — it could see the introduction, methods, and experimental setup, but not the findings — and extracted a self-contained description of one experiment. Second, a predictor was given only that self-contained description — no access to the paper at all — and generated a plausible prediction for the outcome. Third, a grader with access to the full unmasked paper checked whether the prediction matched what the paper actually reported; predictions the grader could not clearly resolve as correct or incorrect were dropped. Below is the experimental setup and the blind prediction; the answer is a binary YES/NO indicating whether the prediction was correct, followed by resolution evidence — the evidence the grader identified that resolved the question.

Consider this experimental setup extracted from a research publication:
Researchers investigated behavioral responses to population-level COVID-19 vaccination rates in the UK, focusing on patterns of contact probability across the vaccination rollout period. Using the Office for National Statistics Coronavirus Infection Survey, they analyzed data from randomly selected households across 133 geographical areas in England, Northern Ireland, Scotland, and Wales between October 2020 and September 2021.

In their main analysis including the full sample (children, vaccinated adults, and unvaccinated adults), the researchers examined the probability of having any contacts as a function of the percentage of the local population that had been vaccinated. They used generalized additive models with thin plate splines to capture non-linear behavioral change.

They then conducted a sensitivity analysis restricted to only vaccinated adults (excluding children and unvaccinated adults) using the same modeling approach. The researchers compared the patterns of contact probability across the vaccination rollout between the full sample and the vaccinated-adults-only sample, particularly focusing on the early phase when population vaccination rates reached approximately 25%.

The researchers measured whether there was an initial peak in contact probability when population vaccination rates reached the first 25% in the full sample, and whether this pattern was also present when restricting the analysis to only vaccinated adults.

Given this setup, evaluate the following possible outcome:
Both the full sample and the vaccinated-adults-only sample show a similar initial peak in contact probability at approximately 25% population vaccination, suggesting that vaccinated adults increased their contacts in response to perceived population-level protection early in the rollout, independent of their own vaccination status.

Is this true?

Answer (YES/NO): NO